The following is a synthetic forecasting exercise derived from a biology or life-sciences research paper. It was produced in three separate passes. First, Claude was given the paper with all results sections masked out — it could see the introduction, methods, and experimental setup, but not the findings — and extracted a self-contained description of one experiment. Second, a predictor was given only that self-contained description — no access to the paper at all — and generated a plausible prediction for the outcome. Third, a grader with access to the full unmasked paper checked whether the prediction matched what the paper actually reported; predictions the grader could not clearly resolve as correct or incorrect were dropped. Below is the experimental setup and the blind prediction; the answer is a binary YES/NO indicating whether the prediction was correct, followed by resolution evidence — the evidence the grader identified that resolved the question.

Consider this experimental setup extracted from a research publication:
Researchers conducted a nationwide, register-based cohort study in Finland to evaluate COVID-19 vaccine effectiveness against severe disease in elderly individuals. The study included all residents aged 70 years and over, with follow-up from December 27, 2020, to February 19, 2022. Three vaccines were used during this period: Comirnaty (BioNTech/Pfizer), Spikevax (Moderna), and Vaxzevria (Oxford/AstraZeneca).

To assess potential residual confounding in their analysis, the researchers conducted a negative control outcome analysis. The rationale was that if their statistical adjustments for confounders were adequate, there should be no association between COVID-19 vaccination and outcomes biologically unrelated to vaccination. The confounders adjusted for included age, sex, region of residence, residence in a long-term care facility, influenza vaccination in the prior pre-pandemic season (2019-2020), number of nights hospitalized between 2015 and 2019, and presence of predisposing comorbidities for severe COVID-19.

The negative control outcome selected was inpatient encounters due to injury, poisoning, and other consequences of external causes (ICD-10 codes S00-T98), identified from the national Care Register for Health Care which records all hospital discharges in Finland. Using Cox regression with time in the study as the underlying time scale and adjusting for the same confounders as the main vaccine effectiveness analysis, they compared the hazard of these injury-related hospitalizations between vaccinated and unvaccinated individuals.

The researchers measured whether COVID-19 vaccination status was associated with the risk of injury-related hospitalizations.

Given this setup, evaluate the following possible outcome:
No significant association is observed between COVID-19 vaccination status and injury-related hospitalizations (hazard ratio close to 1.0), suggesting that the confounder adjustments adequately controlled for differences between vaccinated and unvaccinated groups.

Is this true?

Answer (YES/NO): YES